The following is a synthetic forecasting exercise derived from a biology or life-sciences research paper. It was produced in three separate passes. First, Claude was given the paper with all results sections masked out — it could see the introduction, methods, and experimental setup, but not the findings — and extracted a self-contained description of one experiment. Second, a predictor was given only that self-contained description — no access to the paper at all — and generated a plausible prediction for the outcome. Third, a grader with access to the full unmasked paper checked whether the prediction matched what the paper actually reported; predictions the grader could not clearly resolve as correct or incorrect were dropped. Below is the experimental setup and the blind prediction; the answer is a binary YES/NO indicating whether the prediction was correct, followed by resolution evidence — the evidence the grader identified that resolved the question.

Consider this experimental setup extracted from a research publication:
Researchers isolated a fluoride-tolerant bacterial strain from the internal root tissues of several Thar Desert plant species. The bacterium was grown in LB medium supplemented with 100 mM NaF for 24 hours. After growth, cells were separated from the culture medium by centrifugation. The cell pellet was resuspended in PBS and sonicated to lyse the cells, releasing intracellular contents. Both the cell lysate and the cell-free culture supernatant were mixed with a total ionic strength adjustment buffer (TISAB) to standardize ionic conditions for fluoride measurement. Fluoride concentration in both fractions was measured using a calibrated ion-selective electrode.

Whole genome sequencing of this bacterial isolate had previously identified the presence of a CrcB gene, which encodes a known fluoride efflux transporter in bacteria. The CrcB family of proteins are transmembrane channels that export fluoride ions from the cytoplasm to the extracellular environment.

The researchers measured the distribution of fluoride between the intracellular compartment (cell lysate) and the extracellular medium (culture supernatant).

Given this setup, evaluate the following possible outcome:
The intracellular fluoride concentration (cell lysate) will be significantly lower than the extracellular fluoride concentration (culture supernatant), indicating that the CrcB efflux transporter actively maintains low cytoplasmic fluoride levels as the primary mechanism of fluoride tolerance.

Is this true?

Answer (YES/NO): YES